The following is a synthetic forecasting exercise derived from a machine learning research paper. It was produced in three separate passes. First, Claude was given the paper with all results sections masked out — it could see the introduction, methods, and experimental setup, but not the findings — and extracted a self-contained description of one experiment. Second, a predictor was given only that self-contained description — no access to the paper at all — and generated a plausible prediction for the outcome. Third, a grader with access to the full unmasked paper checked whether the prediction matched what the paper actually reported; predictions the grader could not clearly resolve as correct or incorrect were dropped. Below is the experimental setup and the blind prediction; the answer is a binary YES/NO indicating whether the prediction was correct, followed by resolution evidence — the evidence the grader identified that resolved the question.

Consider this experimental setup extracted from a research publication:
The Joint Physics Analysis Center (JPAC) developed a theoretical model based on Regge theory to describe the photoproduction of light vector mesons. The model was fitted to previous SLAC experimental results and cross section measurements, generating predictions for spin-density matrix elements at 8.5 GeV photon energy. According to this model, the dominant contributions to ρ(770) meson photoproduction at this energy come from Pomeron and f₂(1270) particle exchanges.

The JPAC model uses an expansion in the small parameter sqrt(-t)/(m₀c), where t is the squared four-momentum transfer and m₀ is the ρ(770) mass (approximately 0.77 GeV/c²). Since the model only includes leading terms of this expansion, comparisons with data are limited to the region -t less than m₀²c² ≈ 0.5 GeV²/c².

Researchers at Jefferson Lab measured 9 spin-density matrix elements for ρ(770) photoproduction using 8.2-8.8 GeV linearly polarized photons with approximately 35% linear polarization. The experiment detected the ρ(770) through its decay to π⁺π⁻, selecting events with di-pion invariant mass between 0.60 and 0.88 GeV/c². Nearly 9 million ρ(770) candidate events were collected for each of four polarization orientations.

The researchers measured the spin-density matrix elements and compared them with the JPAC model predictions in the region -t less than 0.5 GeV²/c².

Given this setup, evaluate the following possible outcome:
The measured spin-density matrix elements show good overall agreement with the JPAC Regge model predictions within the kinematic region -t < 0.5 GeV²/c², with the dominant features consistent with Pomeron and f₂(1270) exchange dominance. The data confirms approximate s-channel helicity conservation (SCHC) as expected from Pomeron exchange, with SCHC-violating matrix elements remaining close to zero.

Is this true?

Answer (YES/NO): YES